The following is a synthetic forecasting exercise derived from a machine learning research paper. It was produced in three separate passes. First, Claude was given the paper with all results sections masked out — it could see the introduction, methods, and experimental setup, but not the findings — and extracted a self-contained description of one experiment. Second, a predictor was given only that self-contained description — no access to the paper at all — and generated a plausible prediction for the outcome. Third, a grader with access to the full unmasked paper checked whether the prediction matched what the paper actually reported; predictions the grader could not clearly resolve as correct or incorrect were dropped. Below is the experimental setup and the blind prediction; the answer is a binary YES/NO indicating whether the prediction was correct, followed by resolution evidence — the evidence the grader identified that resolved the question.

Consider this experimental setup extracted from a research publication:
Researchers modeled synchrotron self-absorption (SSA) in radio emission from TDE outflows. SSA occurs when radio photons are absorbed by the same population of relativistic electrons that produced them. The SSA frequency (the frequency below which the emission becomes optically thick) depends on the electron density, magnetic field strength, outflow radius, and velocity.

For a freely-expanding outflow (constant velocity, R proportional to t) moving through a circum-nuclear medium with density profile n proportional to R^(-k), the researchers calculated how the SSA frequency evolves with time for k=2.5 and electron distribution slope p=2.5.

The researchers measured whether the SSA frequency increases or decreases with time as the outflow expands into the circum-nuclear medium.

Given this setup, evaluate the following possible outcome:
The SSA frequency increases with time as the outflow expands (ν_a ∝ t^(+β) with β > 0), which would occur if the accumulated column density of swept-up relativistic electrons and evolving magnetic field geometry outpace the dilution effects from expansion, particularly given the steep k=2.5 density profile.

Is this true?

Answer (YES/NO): NO